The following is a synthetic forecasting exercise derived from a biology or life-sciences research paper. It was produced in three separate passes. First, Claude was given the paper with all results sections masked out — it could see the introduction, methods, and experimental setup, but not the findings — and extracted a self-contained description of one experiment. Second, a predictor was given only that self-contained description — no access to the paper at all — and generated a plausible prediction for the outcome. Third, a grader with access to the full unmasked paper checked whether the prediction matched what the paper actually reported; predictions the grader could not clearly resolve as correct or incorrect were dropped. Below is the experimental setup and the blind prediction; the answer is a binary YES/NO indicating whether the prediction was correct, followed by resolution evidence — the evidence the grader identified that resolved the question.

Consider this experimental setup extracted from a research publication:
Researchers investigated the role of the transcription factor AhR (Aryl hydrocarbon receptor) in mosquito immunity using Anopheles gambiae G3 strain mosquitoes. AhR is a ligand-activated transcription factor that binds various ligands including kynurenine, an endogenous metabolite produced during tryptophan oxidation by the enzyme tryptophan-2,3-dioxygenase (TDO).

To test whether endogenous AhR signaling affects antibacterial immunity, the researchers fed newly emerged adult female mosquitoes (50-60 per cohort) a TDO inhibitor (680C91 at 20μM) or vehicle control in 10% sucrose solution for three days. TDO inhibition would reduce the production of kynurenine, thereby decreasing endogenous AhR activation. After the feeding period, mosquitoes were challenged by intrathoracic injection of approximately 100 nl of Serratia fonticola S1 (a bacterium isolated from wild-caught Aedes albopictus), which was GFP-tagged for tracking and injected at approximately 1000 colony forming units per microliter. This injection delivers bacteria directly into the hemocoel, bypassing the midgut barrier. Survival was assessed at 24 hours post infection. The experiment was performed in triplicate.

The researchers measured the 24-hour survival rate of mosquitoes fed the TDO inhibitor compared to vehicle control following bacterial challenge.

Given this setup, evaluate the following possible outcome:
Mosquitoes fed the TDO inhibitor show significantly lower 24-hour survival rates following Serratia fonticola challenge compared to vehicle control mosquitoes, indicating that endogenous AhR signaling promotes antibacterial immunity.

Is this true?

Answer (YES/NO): NO